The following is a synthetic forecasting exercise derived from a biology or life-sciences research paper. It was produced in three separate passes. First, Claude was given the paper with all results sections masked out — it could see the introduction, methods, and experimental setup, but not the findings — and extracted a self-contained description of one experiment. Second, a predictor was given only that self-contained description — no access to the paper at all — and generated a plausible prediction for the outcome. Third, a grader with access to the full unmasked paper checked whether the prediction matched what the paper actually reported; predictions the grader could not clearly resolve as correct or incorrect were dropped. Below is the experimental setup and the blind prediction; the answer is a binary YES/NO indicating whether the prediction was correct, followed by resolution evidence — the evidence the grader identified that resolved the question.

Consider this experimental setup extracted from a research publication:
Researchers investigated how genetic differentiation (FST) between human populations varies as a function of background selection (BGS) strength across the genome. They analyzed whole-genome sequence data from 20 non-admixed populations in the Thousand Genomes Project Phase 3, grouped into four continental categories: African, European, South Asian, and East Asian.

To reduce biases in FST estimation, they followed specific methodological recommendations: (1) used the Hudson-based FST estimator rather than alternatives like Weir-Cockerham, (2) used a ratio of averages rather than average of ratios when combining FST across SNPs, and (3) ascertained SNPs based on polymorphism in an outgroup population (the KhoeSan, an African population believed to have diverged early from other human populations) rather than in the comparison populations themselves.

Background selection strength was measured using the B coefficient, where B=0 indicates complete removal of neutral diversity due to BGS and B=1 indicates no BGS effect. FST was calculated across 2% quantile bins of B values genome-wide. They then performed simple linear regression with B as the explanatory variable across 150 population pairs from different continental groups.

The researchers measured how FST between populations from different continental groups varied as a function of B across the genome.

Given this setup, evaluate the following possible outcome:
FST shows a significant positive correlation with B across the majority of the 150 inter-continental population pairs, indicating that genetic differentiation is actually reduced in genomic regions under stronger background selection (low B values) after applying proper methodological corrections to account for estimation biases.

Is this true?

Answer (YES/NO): NO